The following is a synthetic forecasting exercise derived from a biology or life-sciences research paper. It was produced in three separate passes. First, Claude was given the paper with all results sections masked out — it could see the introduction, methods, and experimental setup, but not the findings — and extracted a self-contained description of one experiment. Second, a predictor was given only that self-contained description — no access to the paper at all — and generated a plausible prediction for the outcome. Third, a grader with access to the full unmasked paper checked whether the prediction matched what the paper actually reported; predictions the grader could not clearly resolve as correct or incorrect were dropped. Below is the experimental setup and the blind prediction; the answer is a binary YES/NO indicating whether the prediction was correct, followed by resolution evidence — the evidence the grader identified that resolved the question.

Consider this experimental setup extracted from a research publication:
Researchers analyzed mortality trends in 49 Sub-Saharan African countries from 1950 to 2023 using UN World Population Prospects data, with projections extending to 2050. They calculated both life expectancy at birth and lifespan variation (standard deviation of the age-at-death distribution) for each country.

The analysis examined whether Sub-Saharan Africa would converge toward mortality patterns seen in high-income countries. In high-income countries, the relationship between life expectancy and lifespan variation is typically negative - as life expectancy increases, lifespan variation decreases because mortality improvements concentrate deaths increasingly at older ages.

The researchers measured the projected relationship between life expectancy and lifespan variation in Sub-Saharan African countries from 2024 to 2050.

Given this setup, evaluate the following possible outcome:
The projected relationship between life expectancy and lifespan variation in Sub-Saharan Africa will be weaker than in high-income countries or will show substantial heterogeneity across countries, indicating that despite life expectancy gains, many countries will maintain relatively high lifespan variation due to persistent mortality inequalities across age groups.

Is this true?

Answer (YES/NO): NO